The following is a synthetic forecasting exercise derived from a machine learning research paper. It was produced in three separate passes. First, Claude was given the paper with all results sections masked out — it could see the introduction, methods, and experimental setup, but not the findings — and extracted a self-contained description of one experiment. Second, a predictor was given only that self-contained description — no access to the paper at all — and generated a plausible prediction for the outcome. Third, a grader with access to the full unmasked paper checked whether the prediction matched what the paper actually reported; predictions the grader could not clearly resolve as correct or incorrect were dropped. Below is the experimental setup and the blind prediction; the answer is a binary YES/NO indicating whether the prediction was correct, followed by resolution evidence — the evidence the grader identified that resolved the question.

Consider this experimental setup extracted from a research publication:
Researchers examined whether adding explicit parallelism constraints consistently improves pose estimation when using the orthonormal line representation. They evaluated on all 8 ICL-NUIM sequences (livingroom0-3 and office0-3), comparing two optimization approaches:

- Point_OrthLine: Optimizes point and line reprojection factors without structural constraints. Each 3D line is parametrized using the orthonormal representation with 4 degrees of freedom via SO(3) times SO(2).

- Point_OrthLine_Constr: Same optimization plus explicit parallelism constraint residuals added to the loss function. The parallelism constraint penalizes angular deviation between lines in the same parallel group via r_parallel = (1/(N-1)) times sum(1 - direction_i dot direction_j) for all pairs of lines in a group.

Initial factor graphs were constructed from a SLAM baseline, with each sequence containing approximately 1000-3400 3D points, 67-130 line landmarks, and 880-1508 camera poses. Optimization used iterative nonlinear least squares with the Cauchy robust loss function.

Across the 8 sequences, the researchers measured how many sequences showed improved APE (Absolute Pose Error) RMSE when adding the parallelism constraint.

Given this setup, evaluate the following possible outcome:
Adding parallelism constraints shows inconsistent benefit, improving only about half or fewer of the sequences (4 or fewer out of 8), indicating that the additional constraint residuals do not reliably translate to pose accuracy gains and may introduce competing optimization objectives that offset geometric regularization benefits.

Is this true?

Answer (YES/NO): YES